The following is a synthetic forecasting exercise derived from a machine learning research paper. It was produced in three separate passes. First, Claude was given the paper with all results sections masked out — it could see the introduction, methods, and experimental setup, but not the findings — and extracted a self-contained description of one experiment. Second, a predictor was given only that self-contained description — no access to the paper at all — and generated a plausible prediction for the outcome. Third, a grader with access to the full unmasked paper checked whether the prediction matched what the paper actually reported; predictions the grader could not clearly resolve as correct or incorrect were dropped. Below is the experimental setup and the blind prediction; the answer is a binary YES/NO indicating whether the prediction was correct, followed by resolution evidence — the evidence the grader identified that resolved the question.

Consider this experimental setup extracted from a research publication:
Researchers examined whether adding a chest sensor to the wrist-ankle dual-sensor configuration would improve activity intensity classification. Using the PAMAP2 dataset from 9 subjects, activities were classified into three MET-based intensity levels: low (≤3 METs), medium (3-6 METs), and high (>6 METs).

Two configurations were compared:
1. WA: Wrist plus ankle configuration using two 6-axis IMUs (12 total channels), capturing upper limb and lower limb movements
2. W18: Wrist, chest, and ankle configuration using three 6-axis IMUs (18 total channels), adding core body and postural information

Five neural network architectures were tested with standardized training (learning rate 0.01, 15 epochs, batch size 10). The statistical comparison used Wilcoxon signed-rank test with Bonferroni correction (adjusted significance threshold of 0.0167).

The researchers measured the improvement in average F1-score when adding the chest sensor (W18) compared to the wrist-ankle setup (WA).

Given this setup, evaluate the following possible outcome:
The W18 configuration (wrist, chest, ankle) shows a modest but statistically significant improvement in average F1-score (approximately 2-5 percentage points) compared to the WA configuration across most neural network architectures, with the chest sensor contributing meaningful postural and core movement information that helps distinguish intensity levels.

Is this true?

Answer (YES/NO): NO